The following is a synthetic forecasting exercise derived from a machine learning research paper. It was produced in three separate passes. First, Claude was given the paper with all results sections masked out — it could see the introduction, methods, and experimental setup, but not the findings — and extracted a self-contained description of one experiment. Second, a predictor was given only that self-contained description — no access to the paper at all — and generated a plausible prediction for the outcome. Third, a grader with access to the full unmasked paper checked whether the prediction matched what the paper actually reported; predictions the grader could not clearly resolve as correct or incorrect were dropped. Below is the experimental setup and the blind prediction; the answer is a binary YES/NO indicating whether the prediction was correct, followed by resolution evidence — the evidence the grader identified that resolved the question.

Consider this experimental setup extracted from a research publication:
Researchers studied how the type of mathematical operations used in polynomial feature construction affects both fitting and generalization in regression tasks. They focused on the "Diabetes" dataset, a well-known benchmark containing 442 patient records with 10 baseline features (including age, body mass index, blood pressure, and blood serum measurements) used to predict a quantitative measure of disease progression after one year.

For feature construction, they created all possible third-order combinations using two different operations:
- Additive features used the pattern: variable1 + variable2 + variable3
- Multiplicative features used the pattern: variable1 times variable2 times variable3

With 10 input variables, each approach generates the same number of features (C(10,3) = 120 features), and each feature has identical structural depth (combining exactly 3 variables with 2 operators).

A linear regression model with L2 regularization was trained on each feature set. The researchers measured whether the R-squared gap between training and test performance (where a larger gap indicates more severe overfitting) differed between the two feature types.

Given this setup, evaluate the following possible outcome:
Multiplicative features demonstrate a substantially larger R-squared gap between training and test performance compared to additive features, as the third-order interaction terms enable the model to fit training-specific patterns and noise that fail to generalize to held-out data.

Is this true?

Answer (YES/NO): YES